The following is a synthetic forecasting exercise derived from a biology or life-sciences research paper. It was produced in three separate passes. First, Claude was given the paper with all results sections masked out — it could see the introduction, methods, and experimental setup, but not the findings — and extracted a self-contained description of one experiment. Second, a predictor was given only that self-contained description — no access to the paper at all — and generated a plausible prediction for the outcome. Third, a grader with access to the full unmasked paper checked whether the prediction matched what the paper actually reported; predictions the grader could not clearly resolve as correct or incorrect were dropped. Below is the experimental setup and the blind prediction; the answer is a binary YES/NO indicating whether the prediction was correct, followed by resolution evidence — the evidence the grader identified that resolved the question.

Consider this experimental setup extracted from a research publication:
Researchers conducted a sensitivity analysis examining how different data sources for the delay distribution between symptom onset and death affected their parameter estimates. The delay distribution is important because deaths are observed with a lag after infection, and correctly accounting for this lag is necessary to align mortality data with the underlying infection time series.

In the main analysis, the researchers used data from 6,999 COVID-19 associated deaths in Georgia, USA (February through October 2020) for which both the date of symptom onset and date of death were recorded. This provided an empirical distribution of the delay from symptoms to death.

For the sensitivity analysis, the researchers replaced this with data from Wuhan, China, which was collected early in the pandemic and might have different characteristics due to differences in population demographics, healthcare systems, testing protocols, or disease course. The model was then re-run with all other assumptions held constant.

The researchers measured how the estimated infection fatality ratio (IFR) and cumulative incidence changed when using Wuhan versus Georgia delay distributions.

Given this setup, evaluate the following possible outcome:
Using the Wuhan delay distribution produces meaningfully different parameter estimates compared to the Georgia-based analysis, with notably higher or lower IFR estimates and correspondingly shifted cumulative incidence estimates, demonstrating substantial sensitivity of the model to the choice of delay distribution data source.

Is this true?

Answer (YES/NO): NO